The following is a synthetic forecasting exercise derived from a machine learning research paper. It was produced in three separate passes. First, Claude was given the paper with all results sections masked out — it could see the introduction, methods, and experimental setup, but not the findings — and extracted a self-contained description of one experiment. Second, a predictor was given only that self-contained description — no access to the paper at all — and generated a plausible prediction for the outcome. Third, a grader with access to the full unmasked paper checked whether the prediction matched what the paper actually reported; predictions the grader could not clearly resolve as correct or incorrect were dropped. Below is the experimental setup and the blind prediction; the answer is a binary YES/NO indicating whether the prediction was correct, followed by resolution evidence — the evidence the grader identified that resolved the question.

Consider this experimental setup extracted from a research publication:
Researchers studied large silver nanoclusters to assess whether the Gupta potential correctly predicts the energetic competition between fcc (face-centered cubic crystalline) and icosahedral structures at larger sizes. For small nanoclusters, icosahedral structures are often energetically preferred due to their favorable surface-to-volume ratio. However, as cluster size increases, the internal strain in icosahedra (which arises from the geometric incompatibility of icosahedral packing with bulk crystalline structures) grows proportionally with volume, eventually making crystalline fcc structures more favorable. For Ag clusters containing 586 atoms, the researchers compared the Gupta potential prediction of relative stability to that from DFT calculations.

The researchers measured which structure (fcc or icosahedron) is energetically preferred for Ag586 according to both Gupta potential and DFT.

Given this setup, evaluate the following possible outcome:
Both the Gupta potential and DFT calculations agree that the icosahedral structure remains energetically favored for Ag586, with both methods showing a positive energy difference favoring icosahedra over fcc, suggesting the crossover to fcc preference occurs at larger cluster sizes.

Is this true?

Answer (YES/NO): NO